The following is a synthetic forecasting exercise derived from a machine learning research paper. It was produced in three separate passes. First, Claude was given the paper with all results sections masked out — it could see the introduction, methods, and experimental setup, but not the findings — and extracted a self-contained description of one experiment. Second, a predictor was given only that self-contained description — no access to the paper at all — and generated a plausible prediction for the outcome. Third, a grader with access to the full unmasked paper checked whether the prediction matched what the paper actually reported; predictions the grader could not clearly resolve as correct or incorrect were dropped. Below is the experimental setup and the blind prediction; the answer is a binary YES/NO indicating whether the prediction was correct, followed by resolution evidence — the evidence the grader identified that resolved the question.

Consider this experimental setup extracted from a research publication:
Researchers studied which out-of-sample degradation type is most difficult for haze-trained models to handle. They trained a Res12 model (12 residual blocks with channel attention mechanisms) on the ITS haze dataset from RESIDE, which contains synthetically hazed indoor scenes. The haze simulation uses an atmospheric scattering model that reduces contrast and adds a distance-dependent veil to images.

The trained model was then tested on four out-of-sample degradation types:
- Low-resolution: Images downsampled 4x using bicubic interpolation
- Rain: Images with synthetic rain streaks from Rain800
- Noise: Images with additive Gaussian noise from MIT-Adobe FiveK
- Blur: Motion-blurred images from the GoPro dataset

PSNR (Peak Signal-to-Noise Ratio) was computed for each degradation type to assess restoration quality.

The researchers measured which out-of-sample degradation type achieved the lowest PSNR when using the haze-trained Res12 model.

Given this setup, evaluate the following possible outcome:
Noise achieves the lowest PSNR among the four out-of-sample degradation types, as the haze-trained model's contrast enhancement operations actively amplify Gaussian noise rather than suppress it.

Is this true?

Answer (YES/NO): NO